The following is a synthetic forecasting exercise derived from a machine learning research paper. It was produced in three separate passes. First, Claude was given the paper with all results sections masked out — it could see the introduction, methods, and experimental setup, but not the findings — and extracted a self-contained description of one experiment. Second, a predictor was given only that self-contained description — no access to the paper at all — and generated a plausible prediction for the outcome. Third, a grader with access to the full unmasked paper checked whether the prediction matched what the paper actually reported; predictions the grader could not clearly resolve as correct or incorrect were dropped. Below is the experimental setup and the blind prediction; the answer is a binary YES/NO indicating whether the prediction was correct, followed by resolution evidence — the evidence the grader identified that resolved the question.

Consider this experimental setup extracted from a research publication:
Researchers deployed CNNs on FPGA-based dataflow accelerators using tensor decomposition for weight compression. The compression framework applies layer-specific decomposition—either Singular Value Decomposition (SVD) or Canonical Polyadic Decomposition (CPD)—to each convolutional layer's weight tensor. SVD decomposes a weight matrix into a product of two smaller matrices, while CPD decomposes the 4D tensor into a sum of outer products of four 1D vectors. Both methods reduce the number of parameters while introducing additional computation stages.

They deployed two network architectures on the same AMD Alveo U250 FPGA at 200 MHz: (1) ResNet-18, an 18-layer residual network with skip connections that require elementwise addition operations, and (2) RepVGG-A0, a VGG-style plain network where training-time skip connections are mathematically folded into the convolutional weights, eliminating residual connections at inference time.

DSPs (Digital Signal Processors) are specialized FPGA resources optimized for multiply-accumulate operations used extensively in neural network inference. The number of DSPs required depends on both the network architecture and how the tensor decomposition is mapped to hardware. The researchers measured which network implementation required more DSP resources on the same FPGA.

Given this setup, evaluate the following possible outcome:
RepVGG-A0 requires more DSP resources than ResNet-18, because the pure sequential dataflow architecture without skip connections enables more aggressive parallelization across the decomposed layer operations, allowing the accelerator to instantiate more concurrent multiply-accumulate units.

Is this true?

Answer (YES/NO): NO